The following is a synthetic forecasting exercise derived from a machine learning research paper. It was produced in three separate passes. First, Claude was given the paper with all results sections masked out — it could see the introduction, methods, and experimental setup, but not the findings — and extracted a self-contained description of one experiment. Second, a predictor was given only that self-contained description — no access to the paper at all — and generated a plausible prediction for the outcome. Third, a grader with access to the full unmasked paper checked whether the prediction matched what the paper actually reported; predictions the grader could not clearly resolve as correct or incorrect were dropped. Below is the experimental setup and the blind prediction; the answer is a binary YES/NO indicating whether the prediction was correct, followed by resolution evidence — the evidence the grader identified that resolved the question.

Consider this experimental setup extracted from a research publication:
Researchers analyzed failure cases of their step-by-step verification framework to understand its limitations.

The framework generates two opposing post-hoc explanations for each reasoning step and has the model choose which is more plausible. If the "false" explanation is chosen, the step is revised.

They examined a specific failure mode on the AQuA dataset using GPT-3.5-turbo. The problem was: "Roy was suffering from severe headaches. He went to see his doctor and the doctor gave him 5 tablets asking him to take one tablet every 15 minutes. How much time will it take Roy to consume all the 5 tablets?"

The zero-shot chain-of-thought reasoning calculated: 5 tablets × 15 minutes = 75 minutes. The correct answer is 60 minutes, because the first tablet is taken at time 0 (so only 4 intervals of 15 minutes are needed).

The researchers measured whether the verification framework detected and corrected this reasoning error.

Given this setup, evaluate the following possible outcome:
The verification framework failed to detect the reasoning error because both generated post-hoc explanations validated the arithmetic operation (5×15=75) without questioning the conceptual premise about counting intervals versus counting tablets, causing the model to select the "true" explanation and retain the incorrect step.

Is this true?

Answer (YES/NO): NO